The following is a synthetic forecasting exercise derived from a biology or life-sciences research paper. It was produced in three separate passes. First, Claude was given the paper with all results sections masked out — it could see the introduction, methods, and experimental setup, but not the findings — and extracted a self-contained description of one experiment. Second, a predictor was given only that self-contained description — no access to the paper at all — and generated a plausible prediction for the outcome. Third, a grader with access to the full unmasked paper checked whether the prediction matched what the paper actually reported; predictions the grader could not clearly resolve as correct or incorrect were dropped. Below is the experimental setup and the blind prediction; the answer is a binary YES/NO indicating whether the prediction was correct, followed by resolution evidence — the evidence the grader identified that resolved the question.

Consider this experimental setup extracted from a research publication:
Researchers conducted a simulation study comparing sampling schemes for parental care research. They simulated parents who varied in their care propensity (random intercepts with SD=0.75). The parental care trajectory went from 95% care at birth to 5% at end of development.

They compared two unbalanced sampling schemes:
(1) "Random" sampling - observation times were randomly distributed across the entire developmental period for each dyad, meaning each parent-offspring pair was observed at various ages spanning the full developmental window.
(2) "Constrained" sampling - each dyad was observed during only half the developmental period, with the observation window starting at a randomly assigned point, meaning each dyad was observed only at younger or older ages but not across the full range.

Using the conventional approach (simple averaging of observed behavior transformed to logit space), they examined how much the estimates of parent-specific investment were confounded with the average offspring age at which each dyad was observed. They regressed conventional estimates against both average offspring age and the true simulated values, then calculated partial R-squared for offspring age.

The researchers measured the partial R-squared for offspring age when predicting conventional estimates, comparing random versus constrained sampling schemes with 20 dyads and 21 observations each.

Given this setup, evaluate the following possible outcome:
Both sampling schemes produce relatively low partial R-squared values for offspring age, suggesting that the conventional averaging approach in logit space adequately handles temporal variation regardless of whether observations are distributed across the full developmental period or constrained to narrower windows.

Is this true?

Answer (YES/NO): NO